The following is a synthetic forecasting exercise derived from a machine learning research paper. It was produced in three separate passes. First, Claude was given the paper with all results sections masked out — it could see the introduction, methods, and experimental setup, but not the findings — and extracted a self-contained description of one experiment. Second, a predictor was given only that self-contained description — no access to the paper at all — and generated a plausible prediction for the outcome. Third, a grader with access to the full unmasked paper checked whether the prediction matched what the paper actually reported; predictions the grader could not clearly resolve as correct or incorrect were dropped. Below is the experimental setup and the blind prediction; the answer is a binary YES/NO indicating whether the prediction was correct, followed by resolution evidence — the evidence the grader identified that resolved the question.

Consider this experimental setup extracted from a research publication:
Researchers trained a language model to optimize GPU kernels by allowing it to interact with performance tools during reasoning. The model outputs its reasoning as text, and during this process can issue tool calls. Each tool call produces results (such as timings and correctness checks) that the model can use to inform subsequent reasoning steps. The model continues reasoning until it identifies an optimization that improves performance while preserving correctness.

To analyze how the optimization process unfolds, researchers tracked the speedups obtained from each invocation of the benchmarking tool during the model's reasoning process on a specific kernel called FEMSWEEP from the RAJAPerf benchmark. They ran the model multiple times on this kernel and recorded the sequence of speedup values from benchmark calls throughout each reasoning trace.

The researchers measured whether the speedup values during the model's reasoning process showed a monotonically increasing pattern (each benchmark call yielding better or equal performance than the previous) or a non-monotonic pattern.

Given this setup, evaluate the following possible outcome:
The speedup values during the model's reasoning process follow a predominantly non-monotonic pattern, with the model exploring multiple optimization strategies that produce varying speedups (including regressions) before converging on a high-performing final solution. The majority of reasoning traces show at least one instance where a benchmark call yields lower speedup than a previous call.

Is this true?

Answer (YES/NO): YES